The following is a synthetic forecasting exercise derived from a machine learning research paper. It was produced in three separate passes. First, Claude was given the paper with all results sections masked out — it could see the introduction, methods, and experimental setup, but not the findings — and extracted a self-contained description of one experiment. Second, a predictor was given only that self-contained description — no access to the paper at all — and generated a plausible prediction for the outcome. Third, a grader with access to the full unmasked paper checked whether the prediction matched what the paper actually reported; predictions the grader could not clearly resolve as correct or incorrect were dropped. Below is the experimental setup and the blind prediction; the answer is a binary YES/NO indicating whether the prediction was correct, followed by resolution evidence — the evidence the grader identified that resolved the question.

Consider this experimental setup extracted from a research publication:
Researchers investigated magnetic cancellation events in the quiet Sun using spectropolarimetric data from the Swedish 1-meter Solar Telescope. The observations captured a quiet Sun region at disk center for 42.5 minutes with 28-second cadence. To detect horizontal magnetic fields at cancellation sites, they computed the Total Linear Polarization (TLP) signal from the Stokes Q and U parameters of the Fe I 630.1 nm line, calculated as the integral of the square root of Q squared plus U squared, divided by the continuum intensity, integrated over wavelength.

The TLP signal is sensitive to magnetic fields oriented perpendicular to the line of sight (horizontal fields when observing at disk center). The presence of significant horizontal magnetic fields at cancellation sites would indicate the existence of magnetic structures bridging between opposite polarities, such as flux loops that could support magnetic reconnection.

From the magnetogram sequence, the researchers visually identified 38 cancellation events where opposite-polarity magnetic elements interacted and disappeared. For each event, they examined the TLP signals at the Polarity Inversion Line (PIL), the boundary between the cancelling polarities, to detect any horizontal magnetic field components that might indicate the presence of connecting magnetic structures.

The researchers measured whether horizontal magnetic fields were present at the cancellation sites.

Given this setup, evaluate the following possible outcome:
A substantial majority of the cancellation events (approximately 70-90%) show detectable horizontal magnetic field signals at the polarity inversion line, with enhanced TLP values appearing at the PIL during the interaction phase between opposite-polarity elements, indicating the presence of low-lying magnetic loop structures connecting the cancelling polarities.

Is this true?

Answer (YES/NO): NO